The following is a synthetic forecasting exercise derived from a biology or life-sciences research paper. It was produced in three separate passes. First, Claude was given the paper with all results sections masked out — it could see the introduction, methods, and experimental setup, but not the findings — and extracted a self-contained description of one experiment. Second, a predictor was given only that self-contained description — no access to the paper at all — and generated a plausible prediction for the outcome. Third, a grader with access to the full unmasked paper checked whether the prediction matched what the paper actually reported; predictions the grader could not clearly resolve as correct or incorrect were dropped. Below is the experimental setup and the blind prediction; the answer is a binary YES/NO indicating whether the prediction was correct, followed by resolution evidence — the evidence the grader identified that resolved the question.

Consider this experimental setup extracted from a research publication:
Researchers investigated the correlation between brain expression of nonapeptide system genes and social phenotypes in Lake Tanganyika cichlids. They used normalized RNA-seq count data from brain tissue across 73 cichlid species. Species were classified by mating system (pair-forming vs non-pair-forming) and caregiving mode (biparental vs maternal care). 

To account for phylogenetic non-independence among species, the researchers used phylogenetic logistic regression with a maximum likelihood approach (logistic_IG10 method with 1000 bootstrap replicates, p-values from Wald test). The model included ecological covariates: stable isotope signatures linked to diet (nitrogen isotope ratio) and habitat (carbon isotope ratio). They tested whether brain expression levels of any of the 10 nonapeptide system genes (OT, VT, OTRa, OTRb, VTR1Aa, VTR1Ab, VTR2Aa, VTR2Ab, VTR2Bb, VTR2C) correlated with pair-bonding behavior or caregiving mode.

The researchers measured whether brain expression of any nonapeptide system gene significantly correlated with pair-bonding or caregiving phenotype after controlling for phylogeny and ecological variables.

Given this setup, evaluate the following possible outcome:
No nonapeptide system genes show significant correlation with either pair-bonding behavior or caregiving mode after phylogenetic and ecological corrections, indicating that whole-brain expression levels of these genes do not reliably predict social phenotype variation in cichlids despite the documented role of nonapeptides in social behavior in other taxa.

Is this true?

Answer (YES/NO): NO